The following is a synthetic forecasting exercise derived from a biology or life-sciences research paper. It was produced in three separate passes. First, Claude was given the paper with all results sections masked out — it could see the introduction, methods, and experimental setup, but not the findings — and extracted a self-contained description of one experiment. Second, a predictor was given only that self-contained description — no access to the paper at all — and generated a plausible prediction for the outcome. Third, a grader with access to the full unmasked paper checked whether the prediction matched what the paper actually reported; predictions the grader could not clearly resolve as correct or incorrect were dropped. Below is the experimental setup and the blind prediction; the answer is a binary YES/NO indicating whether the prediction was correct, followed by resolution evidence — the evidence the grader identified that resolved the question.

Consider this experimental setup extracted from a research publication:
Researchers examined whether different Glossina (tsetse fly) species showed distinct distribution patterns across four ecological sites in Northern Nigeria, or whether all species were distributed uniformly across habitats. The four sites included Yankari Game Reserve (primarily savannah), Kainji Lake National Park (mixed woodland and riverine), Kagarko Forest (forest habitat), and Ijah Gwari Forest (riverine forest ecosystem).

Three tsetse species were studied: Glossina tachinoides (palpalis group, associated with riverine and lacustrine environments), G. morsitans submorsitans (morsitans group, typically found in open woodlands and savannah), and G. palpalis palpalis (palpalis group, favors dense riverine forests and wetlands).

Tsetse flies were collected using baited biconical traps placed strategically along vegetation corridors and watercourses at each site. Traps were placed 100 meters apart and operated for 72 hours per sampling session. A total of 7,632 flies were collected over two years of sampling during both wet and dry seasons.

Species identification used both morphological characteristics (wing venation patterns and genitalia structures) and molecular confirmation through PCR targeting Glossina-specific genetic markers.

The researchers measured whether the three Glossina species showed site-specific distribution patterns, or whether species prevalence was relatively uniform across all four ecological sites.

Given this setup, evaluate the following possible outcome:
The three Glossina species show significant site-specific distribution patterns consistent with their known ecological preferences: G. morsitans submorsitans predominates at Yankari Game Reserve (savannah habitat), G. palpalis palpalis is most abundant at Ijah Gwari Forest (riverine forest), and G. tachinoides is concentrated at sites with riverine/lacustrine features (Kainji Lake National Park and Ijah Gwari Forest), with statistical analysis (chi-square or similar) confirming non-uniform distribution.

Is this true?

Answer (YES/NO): NO